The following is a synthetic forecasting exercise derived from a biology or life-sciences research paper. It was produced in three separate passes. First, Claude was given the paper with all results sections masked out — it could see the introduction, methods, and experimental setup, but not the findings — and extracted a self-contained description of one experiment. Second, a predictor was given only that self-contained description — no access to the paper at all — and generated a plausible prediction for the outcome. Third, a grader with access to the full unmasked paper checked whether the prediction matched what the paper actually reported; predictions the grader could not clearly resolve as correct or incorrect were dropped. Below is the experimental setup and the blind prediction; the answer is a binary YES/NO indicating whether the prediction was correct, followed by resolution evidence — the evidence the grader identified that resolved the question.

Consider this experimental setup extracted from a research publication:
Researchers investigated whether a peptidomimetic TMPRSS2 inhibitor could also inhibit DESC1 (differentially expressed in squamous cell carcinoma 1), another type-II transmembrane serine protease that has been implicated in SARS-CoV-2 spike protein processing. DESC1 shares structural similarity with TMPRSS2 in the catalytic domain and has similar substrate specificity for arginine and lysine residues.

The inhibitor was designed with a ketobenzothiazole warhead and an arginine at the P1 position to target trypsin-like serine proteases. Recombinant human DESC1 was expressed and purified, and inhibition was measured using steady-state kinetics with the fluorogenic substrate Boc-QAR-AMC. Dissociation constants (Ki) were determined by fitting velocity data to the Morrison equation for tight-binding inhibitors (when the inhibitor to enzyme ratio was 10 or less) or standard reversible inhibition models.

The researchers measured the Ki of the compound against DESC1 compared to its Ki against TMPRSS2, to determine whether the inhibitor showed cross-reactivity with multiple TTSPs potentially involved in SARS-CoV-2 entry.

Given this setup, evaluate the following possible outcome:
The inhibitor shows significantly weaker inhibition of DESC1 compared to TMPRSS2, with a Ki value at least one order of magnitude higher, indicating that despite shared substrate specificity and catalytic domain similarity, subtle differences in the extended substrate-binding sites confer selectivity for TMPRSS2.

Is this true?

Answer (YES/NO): NO